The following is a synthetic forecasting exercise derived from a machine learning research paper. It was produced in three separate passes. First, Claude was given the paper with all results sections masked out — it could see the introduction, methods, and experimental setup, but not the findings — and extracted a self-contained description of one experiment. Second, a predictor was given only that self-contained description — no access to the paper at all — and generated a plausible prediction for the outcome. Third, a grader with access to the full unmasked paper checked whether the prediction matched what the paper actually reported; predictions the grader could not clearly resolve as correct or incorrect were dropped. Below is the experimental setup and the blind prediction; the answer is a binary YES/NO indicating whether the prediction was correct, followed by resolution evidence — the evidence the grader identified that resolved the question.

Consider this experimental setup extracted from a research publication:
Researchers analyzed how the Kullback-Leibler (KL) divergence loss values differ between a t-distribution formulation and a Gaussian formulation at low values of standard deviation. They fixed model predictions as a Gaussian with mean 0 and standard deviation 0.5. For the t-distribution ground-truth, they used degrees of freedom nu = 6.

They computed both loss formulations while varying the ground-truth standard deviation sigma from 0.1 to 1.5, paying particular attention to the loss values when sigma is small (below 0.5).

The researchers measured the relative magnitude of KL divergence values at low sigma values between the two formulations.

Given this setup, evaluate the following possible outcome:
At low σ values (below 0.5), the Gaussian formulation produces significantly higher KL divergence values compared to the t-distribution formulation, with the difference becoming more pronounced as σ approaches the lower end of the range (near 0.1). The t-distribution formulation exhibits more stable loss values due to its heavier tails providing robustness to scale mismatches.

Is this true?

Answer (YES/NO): NO